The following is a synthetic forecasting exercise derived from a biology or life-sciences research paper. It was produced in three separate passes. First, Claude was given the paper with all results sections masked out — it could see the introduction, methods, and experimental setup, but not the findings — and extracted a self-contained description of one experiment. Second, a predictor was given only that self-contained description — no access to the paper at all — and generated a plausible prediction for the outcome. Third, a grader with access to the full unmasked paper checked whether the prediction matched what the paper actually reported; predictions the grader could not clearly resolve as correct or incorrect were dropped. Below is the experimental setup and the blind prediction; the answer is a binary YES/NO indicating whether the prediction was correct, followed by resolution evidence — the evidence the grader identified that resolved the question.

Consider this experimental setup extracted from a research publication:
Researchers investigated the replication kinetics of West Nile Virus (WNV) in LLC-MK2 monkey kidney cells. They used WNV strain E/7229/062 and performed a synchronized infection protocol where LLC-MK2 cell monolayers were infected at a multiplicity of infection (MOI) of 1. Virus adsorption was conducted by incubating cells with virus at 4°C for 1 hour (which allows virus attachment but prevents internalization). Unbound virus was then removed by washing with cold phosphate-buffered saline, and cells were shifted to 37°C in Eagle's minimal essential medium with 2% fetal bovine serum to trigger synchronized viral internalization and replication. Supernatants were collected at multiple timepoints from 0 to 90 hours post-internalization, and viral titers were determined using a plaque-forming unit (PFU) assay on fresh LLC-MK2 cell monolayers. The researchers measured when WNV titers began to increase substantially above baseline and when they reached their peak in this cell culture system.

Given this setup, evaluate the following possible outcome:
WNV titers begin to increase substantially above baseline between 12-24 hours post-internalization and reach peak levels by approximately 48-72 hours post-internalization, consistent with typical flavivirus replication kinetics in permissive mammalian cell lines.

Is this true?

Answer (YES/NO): NO